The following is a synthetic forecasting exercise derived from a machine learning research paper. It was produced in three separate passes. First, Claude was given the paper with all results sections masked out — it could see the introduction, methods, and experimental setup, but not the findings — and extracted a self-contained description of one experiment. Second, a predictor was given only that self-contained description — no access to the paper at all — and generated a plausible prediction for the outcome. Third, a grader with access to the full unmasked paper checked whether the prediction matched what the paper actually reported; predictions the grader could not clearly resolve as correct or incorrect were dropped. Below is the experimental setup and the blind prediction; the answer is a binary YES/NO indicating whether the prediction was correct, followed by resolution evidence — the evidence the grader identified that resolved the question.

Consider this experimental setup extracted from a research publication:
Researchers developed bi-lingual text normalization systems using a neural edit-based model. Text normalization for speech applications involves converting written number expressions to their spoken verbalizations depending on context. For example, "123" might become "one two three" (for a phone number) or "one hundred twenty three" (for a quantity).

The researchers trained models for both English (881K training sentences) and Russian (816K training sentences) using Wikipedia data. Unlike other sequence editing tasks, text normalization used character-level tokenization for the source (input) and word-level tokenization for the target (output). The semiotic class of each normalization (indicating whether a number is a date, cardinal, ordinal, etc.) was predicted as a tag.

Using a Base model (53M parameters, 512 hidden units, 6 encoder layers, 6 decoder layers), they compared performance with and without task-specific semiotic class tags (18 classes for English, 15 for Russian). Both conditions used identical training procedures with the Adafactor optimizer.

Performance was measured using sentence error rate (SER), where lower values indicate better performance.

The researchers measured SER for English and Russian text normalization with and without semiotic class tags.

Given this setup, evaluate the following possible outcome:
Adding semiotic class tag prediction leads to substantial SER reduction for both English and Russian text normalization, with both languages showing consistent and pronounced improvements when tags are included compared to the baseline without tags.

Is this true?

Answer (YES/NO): NO